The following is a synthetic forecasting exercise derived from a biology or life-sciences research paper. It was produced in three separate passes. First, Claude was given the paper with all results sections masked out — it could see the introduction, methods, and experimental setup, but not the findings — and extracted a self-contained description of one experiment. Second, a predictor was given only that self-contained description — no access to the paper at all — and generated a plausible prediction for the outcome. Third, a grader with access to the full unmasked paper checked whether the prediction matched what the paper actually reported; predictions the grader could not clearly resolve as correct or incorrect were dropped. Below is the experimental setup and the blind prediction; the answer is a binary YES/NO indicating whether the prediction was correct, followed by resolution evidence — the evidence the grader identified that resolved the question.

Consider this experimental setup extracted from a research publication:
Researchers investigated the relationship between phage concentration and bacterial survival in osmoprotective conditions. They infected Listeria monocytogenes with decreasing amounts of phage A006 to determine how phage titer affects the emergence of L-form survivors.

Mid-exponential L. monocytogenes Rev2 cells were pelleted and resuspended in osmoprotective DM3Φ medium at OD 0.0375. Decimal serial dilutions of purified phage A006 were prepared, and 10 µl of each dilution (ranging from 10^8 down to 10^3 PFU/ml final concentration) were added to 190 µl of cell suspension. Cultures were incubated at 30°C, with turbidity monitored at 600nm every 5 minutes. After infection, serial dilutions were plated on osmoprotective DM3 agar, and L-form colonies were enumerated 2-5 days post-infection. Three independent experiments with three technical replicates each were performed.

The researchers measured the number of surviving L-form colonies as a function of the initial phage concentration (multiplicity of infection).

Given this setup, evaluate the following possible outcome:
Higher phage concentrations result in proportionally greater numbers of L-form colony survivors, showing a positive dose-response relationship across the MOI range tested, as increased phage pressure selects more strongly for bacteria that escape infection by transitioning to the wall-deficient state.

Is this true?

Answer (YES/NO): NO